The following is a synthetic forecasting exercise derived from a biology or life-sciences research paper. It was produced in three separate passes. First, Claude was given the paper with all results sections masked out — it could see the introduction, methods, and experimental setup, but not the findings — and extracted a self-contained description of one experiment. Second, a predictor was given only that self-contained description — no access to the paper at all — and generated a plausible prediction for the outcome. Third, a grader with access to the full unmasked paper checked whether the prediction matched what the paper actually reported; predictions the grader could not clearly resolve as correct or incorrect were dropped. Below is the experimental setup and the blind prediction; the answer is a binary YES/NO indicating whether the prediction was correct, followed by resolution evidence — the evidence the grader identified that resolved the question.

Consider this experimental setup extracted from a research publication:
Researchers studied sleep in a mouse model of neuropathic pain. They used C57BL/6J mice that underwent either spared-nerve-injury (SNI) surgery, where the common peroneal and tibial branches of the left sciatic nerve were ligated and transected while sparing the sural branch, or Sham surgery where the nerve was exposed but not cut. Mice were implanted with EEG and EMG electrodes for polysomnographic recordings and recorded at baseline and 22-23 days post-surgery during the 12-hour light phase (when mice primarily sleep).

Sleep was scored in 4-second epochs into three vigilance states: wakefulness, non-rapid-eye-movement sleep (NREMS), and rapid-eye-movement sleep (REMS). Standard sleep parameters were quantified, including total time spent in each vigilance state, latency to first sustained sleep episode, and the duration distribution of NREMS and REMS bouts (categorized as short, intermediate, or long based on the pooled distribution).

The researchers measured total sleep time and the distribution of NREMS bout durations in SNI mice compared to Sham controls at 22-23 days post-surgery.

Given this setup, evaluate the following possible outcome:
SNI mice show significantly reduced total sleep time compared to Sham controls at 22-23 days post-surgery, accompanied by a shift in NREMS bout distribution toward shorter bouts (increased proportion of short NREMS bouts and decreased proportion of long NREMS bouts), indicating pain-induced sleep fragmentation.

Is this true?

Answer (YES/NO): NO